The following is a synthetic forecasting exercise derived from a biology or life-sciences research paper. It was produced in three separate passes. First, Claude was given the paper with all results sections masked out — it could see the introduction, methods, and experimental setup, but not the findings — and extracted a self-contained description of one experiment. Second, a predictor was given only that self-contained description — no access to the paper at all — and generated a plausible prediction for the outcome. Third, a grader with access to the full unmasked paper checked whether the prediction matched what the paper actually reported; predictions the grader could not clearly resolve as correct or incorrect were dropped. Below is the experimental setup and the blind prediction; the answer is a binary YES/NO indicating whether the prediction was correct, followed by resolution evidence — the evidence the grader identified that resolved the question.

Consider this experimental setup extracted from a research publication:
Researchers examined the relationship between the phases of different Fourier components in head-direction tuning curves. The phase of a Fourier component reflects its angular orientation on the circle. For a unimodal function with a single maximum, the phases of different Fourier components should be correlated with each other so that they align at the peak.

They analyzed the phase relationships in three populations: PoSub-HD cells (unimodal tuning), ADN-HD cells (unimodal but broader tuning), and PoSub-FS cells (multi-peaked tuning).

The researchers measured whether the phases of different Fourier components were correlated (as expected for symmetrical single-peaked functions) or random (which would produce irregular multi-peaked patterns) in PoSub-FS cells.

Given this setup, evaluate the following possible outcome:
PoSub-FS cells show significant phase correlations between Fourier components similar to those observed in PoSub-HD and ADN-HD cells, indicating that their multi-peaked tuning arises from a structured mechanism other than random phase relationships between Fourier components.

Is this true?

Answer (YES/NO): NO